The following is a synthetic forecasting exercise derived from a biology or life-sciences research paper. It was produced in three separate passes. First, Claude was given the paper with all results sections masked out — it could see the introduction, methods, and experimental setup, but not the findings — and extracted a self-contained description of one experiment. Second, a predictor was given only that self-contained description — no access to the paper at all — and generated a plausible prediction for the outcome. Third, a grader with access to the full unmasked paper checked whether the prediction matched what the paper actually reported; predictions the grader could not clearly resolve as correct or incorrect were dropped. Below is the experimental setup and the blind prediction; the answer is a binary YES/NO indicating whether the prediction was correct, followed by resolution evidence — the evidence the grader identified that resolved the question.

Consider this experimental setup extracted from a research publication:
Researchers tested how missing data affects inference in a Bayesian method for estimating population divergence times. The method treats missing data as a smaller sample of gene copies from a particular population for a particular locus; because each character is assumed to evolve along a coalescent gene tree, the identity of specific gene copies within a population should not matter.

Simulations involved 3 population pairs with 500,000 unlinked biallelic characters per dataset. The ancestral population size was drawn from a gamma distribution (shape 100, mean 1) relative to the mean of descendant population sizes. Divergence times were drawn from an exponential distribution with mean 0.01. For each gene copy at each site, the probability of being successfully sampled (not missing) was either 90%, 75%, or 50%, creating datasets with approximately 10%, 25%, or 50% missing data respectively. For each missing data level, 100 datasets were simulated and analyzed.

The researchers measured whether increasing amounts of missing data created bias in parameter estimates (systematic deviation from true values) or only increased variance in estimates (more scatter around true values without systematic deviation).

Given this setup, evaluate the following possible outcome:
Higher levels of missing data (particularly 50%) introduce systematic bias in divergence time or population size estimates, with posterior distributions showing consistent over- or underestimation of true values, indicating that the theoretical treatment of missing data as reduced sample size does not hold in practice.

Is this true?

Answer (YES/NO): NO